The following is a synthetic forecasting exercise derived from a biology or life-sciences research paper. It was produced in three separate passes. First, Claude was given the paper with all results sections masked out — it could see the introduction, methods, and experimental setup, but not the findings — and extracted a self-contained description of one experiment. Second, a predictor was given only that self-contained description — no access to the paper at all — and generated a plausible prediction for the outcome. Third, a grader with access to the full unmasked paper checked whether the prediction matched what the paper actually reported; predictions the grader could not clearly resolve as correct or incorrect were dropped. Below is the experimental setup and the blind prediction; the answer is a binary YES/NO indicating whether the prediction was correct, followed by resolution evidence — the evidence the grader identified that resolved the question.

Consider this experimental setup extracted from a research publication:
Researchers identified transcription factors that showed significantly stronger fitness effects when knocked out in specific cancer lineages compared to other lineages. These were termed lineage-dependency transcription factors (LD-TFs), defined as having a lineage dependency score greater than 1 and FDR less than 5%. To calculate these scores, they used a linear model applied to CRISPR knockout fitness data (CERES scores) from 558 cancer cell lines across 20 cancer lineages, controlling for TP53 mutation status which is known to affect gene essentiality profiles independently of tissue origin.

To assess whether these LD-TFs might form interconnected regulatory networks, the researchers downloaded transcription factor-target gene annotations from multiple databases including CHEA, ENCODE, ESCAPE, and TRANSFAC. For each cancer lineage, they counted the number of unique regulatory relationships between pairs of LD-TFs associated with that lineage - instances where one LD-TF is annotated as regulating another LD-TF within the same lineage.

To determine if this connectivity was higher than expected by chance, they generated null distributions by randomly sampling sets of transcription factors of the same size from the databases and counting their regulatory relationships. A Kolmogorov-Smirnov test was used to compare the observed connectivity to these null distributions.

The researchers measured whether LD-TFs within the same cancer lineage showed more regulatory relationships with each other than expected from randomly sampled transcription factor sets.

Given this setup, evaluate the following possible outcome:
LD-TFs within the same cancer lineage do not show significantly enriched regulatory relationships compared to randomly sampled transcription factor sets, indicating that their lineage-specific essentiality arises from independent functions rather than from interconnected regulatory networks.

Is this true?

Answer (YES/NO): NO